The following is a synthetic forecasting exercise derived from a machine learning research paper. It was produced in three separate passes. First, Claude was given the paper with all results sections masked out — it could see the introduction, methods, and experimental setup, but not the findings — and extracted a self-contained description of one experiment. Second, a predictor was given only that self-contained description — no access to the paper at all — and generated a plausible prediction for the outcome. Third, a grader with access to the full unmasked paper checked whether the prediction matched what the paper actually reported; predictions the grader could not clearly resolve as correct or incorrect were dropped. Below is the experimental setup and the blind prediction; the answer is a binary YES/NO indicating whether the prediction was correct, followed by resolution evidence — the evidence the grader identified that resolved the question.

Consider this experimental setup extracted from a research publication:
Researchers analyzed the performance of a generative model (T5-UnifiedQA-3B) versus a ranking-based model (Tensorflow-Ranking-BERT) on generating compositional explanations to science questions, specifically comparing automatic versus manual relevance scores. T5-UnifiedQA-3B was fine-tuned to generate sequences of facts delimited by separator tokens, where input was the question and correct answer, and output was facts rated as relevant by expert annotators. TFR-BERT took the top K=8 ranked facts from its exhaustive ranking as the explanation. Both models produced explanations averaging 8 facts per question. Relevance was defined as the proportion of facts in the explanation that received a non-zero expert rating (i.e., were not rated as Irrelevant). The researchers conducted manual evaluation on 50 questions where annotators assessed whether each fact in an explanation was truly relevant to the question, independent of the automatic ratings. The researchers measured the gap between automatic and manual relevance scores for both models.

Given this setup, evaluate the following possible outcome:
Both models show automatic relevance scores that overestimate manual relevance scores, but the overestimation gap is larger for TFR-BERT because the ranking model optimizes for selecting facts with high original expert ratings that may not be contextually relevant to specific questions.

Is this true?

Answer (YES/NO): NO